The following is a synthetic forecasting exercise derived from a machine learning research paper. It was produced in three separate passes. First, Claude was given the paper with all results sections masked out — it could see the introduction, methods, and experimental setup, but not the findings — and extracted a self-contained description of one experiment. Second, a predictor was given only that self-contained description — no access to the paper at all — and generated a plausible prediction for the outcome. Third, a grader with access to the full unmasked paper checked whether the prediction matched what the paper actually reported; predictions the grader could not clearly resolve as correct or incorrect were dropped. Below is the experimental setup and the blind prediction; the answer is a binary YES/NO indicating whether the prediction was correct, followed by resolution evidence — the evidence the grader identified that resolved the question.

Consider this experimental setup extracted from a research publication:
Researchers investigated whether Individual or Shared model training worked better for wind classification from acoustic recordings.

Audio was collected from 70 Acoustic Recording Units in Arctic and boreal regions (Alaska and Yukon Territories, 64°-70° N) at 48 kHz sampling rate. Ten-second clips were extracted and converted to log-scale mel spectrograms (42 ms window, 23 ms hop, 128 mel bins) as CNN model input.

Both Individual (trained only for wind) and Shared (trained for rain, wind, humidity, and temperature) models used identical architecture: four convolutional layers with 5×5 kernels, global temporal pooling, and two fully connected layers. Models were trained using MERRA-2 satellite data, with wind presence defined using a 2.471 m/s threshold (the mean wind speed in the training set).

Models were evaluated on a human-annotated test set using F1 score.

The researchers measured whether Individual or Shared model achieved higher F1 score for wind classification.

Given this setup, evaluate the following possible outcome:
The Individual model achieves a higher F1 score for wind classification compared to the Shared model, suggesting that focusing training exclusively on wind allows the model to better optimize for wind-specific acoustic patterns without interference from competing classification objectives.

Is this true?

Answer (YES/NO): YES